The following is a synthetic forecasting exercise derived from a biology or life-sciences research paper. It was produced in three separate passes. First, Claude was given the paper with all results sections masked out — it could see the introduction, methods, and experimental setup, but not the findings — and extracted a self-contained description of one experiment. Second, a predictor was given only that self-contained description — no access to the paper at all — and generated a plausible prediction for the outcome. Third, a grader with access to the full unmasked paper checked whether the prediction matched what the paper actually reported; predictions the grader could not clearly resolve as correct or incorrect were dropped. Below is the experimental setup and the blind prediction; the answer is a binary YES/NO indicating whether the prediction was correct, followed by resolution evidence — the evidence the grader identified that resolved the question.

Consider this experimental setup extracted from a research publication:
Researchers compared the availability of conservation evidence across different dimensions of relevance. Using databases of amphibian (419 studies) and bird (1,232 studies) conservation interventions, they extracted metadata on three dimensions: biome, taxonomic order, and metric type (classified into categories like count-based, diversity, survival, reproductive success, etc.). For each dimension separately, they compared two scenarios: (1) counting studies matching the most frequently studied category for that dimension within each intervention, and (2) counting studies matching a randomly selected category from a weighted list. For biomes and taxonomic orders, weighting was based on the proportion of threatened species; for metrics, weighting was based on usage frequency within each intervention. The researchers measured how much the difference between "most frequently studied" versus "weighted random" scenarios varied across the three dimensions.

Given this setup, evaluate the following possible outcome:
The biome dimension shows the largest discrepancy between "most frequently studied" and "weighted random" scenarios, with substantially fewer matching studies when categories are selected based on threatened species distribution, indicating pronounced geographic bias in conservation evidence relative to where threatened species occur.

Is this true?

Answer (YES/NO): NO